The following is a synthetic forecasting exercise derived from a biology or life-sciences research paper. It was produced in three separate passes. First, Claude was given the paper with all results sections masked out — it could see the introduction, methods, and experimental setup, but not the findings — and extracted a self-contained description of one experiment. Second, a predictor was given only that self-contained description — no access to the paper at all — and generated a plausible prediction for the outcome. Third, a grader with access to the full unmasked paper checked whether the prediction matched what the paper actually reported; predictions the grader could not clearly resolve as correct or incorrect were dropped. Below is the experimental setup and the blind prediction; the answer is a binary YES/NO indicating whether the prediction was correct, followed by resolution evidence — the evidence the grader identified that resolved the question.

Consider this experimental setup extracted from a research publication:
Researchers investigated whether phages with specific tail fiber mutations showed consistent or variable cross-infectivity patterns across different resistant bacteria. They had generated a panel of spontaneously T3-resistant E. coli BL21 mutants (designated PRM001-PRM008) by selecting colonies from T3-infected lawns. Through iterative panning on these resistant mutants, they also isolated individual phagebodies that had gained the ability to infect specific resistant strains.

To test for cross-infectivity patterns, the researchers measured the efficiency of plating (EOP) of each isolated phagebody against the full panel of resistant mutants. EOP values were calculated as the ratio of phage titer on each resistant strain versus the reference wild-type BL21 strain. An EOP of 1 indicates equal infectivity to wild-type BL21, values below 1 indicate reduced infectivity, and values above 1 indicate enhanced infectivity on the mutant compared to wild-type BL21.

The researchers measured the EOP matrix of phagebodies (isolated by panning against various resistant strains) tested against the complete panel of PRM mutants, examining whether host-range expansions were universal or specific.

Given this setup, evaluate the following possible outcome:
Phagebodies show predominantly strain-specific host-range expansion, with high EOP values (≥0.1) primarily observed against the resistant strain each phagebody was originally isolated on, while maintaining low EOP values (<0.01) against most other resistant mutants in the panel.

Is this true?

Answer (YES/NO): NO